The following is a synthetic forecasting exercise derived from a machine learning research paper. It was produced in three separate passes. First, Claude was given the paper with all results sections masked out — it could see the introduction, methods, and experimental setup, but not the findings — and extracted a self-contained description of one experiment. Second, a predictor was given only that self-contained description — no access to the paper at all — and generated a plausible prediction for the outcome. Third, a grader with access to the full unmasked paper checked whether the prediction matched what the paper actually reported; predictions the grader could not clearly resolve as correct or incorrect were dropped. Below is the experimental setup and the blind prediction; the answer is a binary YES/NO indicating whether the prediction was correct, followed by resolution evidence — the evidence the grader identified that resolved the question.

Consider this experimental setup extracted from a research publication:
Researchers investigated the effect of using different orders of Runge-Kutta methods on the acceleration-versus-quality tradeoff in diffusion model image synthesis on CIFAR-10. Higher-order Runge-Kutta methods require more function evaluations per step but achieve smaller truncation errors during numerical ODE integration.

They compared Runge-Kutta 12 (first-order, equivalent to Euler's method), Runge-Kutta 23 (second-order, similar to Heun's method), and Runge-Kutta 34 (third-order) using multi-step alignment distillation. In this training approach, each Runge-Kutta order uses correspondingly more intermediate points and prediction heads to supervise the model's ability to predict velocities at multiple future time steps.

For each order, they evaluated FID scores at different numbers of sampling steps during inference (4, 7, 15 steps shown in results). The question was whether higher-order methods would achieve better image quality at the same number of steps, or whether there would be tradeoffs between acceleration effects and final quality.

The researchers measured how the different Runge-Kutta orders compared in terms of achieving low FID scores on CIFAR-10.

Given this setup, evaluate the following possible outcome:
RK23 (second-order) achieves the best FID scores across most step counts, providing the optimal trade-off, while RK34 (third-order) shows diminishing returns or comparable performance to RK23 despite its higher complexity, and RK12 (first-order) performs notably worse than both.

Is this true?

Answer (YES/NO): NO